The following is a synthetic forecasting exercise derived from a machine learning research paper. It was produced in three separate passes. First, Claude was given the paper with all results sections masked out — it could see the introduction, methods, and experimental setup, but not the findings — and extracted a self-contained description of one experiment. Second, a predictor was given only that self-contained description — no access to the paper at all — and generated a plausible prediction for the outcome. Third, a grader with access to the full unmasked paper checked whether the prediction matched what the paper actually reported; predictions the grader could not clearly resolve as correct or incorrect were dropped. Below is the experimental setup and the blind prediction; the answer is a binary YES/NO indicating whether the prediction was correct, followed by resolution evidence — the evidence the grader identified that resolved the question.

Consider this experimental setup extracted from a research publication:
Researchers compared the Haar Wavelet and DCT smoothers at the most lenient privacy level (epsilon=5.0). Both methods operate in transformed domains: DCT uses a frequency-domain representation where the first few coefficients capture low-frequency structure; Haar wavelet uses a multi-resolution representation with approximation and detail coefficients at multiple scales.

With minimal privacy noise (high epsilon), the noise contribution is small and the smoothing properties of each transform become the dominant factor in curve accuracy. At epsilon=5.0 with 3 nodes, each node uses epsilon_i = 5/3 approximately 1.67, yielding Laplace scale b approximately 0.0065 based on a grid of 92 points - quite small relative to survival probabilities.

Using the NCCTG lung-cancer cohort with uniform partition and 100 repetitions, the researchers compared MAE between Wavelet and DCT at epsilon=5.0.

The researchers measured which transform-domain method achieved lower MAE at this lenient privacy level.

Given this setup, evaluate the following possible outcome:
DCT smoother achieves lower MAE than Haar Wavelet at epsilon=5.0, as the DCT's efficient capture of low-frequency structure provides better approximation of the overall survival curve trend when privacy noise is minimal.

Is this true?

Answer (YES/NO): NO